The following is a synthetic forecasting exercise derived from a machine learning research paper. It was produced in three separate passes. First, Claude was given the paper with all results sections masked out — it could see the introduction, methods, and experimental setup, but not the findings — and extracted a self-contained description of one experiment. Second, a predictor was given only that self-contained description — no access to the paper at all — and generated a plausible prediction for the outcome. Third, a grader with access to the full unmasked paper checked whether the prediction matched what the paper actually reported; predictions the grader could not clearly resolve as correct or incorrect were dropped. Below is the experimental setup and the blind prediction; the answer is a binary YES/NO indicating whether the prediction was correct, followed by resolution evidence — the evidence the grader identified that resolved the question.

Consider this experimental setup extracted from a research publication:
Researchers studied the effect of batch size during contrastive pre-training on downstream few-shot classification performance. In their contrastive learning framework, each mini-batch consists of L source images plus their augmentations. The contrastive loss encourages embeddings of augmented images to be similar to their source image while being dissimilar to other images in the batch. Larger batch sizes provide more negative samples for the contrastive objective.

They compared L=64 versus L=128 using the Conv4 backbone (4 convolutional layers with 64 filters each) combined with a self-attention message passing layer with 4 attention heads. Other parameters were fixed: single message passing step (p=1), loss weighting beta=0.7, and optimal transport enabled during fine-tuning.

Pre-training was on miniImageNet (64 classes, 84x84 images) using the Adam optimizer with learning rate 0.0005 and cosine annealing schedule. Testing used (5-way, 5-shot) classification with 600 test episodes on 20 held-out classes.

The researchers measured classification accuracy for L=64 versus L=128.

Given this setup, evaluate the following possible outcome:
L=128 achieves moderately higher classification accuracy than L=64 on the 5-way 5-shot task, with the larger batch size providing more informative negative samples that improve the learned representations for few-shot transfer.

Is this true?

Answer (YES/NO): NO